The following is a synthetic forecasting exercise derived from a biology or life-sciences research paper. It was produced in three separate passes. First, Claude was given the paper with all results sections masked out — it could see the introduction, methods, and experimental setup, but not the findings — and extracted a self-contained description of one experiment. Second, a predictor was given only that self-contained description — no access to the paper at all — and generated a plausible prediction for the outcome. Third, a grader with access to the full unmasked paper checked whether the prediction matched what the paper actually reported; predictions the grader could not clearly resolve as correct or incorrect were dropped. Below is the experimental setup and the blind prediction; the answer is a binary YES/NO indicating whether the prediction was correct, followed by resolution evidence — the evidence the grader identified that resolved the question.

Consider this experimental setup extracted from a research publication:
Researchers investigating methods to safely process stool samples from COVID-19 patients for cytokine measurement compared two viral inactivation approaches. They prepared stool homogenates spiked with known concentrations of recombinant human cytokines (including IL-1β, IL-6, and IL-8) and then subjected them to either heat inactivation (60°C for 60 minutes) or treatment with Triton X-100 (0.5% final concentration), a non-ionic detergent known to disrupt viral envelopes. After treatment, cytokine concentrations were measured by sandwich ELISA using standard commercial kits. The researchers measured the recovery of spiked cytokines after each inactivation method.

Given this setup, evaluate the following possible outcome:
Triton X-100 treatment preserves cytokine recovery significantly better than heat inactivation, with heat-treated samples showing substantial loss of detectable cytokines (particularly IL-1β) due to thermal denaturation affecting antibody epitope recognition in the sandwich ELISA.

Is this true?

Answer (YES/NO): YES